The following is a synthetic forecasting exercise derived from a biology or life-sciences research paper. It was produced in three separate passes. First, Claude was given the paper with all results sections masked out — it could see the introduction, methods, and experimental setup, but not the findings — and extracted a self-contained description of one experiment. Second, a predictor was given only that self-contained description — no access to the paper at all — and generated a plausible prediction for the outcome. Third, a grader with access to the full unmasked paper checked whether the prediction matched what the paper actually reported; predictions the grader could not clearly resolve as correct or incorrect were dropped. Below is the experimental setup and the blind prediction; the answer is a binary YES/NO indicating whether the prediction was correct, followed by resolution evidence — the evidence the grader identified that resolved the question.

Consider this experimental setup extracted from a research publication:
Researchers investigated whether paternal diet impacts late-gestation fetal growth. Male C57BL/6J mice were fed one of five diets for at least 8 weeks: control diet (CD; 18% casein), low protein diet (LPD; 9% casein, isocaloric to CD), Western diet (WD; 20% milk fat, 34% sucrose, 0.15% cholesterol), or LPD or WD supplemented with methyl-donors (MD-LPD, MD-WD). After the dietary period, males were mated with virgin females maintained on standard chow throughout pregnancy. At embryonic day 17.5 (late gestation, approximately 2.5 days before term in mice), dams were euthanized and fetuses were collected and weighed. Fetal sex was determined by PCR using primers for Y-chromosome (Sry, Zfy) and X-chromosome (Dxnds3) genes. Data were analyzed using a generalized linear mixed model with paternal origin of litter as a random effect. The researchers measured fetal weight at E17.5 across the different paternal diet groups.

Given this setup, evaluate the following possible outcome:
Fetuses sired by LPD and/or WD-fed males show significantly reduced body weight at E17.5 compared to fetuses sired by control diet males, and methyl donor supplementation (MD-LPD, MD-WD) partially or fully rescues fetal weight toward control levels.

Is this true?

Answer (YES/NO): NO